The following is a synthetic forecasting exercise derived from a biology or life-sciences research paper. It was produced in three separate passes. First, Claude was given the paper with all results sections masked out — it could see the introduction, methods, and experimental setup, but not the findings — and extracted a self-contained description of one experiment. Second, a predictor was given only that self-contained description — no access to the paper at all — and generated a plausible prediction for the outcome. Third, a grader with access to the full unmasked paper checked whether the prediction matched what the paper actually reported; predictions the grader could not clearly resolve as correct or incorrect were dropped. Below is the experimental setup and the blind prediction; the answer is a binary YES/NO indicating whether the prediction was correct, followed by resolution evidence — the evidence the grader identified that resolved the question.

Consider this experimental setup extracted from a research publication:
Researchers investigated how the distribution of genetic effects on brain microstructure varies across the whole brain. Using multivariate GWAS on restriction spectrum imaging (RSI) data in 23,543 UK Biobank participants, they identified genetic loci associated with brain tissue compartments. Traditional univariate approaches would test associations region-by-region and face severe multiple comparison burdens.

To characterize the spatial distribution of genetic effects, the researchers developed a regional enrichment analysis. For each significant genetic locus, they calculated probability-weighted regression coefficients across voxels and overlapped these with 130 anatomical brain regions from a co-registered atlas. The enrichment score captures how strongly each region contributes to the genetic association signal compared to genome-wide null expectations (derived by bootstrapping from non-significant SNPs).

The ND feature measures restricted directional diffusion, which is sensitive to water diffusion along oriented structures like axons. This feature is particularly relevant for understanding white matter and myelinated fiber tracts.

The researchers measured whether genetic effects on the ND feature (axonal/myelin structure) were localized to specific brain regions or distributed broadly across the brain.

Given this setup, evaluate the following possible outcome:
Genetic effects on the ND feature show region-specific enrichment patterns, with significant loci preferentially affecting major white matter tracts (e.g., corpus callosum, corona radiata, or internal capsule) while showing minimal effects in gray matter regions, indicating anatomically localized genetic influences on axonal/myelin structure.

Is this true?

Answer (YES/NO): NO